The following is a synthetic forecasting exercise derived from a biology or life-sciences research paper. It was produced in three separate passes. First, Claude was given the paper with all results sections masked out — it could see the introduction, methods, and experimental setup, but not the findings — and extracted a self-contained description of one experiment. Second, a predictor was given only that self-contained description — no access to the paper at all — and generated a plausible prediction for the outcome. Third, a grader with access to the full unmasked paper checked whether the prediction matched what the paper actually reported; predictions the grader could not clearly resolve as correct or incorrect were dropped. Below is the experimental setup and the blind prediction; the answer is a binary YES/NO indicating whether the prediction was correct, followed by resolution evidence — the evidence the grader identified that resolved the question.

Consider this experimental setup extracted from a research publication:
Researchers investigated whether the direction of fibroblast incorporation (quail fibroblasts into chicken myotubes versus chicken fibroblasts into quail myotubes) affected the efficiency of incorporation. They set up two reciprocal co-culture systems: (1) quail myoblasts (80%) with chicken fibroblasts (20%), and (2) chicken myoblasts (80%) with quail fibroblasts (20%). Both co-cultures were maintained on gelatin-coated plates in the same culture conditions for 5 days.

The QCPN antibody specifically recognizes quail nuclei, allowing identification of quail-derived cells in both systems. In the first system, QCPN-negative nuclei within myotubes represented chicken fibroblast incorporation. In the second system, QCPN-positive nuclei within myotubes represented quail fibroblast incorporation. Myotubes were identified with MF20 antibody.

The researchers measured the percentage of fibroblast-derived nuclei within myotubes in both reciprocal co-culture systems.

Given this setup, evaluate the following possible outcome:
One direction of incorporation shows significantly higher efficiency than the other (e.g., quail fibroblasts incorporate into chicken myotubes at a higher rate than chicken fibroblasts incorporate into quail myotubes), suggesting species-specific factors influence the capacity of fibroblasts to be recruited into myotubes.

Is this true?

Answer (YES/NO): NO